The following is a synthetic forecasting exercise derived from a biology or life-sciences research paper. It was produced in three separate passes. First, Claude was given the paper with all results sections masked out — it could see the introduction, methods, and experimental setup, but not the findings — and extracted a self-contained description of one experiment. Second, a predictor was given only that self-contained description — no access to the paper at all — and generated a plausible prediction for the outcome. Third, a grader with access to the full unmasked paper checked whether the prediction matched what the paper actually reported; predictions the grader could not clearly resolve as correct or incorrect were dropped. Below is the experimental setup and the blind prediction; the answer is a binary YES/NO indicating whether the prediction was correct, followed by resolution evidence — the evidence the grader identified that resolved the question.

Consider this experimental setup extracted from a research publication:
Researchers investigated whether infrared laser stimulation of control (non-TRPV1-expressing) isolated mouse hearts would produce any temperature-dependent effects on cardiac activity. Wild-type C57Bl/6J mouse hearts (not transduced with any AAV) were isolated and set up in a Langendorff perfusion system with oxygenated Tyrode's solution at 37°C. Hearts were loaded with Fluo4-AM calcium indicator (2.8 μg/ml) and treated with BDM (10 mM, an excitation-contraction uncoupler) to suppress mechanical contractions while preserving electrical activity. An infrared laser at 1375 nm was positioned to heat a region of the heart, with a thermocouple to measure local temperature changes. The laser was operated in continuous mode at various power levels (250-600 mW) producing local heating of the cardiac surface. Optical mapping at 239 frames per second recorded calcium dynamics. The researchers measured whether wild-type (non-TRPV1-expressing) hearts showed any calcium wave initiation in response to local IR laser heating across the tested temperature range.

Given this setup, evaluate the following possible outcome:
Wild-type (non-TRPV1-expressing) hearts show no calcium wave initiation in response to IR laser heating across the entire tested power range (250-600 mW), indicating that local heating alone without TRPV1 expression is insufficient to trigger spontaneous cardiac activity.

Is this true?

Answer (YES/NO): YES